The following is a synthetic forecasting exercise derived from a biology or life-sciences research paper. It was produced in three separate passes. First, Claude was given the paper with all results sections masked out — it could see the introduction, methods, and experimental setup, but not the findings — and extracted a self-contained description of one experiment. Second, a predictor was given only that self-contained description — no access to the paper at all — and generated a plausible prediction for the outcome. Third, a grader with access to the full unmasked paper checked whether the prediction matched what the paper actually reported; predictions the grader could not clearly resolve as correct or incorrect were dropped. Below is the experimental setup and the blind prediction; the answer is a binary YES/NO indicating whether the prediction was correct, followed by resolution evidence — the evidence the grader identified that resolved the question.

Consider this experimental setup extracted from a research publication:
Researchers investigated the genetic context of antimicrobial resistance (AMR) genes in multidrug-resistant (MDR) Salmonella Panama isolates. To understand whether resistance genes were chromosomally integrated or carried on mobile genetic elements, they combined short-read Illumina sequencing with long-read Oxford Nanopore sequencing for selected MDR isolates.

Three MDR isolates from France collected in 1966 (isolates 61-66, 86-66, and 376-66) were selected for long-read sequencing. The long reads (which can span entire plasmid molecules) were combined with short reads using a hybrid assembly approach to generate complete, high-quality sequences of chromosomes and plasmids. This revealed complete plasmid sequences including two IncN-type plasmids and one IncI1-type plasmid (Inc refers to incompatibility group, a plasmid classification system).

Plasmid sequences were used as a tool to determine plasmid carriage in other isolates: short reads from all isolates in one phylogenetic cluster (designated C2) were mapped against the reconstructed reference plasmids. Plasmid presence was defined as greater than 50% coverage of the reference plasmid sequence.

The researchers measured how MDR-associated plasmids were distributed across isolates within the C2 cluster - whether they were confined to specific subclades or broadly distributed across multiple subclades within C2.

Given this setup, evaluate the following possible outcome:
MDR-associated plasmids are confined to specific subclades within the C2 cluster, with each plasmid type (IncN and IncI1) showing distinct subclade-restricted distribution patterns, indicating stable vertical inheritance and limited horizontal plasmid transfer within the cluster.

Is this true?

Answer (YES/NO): NO